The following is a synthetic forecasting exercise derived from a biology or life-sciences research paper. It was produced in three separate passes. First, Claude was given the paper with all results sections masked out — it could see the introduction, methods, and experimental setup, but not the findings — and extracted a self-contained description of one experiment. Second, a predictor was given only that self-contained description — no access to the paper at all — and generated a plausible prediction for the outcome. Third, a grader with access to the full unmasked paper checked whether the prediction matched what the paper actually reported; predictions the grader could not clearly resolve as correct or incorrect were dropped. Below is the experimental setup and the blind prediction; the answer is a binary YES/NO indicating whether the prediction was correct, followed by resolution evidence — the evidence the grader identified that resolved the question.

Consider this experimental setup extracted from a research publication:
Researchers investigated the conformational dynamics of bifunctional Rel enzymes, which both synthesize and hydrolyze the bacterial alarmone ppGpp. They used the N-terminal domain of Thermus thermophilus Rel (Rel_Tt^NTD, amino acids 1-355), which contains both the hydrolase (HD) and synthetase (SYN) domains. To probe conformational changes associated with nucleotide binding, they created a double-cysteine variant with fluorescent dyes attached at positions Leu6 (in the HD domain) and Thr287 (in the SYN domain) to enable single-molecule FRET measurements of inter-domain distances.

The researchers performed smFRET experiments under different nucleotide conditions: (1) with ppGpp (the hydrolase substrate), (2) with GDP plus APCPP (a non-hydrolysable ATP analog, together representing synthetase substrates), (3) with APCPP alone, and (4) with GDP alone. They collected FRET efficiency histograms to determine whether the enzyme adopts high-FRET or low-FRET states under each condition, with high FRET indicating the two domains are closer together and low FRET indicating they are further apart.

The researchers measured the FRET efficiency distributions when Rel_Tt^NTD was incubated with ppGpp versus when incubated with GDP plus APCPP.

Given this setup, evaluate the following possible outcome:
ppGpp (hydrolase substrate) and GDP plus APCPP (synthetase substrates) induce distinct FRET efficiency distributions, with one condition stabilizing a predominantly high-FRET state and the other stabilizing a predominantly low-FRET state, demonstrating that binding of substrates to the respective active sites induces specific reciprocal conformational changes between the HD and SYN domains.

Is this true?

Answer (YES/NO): YES